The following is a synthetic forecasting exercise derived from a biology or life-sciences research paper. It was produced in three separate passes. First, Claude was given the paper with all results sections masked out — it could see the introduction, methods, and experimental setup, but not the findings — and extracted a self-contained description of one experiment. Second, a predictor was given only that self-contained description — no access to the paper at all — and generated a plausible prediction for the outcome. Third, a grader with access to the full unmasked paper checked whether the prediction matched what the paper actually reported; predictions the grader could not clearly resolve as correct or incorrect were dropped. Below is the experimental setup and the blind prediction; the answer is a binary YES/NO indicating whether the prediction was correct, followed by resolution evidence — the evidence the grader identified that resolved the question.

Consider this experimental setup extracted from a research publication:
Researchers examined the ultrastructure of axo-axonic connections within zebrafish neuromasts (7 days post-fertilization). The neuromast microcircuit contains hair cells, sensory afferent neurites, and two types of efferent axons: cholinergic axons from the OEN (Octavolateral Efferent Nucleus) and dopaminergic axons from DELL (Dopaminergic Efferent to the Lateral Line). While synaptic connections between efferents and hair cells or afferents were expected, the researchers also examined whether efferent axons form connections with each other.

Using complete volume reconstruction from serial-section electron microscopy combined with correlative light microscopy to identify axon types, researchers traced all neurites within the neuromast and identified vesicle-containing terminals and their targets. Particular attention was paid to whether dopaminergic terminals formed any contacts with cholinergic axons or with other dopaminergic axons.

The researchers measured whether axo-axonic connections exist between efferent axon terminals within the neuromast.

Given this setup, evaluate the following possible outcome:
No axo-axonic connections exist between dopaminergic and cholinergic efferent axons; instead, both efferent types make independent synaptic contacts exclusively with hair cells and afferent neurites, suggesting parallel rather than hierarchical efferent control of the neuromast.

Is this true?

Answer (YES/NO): NO